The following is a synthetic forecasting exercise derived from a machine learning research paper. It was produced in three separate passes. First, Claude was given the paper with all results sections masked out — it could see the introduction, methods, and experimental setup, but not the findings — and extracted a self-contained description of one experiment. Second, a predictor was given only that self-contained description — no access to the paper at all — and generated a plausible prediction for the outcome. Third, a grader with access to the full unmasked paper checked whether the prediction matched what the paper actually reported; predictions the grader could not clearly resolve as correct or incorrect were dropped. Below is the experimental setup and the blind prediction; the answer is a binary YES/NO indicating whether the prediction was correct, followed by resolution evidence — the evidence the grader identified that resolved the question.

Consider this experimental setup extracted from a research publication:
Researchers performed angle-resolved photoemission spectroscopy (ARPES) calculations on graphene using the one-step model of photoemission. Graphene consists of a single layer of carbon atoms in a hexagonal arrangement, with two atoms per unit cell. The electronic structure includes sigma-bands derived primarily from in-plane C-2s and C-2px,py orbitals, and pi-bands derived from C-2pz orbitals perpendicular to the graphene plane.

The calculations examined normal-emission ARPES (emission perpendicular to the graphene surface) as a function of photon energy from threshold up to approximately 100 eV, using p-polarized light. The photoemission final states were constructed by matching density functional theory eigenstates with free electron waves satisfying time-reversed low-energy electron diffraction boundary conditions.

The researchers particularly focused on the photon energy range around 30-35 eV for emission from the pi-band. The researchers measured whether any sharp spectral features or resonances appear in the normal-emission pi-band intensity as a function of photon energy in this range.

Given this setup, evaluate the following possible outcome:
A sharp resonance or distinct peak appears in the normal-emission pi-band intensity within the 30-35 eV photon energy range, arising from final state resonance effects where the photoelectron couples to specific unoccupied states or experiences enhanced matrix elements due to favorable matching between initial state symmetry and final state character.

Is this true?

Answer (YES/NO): YES